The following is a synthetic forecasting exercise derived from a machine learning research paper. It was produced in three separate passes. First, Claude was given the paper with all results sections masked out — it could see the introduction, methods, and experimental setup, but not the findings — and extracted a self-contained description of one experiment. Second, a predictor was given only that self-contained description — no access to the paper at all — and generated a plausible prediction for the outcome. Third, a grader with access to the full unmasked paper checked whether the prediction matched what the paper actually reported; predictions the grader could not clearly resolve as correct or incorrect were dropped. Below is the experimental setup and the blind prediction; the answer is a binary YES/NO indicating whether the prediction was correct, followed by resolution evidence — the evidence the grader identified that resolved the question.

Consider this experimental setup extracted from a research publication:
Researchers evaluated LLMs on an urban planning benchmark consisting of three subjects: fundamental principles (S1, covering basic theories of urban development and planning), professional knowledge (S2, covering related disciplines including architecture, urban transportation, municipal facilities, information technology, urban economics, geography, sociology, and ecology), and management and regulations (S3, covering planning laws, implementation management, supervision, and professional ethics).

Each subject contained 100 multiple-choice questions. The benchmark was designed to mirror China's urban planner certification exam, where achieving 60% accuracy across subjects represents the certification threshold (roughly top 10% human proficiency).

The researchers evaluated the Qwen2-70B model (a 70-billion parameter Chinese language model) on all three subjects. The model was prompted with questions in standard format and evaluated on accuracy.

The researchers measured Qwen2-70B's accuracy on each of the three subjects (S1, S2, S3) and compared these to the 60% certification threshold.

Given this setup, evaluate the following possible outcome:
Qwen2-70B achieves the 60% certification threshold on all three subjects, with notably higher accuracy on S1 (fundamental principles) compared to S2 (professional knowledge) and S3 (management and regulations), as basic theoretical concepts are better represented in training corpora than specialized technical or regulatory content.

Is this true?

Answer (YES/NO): NO